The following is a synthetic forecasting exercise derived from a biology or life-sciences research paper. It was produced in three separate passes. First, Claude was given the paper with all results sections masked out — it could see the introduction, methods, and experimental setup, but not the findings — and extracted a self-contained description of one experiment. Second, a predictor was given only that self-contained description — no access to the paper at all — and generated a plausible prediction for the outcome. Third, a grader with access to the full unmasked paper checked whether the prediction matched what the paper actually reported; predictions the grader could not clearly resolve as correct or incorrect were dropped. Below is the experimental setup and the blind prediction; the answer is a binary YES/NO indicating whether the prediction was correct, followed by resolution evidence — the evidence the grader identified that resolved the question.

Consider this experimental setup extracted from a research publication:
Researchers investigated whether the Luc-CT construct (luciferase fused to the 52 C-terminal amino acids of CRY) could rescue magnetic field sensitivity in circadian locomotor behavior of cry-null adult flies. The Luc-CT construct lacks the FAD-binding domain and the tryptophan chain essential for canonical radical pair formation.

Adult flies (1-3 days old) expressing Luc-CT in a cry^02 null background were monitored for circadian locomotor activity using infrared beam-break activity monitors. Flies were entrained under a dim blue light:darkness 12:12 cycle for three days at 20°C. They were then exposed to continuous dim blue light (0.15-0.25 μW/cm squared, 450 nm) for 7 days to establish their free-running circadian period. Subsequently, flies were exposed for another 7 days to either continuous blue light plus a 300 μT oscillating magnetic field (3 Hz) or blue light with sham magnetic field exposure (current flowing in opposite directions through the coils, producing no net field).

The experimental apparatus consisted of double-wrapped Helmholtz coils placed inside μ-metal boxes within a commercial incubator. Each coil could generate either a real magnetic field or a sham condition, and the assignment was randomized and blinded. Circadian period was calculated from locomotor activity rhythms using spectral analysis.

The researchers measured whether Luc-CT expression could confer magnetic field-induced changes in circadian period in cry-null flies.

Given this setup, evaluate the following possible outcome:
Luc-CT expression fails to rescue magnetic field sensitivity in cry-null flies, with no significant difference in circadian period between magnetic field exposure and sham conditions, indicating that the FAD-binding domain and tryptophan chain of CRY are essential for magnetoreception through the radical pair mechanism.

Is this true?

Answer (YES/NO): NO